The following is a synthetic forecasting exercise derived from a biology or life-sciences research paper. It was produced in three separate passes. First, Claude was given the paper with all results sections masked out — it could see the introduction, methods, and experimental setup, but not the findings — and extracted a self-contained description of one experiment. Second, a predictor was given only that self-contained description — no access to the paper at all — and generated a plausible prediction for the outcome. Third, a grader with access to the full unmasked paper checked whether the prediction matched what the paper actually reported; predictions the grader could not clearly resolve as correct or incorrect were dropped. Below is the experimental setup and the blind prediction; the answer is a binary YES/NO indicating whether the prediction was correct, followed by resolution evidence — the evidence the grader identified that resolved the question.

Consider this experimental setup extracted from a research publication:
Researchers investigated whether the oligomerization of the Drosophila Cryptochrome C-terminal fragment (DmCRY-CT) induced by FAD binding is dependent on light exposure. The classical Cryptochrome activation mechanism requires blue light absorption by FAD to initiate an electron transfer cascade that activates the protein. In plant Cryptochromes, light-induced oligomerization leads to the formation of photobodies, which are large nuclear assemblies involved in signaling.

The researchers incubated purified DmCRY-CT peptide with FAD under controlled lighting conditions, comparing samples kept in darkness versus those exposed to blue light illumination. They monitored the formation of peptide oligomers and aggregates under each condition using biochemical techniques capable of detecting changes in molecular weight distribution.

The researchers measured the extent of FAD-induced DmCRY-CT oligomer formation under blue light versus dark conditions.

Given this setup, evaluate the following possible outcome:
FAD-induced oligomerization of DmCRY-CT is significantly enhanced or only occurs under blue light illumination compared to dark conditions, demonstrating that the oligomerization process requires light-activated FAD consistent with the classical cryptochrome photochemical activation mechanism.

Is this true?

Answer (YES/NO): NO